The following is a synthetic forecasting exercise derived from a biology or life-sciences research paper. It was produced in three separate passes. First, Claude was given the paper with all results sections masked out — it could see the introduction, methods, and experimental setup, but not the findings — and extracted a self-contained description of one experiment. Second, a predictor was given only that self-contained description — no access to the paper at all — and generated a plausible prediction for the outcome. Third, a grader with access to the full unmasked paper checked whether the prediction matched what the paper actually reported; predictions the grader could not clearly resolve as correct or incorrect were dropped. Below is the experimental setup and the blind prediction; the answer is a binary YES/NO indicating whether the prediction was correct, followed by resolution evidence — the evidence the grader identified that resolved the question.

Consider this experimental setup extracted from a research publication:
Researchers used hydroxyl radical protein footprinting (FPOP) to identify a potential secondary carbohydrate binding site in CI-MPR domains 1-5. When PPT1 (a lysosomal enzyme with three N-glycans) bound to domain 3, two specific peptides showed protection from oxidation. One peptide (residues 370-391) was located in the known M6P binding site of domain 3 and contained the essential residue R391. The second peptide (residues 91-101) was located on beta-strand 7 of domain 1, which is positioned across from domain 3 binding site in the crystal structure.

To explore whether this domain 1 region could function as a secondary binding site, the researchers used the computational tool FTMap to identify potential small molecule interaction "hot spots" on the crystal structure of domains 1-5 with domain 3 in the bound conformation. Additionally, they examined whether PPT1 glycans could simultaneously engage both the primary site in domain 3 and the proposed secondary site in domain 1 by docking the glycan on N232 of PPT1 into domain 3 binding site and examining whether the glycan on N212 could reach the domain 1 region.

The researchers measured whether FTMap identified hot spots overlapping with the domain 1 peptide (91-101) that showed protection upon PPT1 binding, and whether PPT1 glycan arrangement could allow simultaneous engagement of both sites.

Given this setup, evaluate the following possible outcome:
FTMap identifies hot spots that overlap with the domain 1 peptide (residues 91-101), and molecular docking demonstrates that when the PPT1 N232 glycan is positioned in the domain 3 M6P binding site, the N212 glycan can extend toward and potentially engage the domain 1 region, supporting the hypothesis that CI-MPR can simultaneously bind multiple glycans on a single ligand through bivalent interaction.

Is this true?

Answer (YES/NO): YES